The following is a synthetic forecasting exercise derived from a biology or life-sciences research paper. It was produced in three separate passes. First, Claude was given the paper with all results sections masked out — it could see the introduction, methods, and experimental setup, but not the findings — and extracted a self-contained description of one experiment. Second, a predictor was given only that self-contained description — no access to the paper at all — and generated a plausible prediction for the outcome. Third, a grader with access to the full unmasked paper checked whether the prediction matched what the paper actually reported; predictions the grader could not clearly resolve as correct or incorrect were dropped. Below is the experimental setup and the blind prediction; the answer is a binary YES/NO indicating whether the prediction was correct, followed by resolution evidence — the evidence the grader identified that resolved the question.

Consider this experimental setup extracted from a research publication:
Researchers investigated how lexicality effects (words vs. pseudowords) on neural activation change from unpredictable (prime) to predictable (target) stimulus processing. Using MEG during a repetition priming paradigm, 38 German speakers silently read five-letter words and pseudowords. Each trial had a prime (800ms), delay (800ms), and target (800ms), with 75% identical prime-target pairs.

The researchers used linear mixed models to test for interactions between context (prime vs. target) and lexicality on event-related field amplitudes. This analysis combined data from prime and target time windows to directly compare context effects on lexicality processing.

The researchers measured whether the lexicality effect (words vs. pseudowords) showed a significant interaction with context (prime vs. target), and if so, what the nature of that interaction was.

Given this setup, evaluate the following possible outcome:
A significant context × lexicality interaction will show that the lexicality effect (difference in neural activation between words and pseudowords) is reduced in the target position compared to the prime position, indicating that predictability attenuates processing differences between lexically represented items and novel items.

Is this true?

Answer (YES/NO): NO